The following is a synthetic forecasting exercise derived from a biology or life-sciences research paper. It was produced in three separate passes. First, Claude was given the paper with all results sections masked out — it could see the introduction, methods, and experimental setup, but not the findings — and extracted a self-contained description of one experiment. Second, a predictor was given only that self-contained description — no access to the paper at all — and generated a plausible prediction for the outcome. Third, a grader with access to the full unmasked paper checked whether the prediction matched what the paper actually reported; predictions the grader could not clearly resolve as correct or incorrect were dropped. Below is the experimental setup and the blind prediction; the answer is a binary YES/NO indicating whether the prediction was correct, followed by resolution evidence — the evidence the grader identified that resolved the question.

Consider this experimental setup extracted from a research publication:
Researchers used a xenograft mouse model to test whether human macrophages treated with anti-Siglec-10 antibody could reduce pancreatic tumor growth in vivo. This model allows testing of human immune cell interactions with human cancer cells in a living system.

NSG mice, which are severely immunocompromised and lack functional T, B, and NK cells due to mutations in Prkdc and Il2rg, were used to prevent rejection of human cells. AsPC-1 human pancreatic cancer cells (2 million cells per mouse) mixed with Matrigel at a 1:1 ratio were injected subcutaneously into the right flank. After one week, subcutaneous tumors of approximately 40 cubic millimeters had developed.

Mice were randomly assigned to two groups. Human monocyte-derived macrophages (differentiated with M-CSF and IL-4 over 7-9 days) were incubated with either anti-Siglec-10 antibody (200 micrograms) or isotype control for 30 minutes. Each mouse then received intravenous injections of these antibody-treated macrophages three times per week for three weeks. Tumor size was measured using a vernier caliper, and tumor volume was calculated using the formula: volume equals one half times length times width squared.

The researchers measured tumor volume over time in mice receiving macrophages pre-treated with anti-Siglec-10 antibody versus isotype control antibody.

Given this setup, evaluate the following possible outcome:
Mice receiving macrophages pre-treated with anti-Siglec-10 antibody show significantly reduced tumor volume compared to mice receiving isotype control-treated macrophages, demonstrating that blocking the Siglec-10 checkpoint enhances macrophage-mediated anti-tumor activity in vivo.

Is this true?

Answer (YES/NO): YES